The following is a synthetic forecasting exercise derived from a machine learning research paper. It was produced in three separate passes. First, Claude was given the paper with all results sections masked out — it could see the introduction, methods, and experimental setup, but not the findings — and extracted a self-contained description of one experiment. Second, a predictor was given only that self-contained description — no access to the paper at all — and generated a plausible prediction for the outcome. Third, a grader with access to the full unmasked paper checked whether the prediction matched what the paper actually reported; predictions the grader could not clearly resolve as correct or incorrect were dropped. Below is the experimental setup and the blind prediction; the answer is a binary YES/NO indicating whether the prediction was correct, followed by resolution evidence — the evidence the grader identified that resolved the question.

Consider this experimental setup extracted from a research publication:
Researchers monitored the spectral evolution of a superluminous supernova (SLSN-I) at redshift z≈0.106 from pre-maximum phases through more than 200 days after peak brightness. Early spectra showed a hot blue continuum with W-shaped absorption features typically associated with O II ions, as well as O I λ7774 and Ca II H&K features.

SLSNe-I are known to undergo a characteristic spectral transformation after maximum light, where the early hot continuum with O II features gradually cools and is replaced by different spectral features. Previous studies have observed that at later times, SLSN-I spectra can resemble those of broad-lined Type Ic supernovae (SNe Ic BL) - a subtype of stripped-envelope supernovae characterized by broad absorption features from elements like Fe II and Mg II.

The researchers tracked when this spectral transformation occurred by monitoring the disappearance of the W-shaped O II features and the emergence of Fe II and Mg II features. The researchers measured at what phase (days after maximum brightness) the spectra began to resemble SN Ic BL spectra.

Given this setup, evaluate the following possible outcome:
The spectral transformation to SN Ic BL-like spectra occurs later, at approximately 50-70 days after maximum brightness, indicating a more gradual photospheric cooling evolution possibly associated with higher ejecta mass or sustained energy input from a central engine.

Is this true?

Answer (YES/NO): NO